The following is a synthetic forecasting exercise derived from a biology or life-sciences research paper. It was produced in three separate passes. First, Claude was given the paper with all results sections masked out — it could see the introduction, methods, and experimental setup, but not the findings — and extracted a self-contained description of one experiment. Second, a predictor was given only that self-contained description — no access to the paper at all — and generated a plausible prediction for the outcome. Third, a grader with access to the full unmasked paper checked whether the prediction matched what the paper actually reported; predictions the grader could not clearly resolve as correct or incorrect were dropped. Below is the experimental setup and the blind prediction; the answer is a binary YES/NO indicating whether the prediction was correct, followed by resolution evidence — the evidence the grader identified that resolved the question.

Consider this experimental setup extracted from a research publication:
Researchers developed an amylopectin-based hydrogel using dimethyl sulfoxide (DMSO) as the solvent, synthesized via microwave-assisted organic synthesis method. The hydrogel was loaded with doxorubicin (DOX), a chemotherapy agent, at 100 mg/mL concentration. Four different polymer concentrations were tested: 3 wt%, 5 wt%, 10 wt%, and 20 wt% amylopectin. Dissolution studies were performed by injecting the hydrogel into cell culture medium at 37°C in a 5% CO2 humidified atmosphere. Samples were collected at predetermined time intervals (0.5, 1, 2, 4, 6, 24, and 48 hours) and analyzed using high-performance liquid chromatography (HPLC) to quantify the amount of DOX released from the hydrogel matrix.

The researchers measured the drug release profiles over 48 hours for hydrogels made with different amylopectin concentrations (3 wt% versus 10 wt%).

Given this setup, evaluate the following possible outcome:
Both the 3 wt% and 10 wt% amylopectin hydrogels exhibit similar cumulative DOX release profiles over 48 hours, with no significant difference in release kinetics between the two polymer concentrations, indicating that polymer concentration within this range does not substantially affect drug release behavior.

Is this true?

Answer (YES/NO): NO